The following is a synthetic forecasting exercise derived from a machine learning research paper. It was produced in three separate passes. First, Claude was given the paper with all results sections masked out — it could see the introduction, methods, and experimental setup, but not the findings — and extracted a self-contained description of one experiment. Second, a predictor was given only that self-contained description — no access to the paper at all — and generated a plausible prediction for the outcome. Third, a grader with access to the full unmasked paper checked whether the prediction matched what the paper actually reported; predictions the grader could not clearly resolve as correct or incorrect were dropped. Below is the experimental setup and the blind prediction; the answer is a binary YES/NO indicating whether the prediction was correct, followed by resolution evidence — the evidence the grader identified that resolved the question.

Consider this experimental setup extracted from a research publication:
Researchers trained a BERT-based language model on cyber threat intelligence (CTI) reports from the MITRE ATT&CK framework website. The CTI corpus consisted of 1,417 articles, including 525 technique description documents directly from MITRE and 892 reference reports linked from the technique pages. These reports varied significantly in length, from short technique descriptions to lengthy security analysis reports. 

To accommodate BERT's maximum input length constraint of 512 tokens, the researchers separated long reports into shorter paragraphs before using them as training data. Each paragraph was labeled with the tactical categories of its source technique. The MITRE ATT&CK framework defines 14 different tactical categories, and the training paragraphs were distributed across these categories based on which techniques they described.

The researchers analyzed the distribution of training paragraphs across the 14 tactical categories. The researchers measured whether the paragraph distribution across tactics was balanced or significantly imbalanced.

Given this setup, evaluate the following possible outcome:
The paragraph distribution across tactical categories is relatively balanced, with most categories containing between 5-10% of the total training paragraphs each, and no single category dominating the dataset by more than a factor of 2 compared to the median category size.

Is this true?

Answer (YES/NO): NO